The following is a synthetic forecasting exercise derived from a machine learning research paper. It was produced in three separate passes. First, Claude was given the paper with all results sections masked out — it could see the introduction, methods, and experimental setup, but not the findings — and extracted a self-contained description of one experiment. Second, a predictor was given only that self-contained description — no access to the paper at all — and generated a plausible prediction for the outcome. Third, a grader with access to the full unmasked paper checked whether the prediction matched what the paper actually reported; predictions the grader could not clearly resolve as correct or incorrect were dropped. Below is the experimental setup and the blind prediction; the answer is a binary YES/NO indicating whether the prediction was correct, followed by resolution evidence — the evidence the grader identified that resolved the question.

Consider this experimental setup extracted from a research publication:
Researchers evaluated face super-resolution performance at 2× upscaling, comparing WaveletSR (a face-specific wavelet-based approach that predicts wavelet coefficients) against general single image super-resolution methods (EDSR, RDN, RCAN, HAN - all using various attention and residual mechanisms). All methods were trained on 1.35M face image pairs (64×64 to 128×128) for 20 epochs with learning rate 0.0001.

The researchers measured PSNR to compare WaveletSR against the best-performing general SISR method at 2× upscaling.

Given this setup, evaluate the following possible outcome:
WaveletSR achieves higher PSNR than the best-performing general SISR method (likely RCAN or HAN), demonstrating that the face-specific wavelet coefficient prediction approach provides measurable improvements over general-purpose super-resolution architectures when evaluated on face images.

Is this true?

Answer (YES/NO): NO